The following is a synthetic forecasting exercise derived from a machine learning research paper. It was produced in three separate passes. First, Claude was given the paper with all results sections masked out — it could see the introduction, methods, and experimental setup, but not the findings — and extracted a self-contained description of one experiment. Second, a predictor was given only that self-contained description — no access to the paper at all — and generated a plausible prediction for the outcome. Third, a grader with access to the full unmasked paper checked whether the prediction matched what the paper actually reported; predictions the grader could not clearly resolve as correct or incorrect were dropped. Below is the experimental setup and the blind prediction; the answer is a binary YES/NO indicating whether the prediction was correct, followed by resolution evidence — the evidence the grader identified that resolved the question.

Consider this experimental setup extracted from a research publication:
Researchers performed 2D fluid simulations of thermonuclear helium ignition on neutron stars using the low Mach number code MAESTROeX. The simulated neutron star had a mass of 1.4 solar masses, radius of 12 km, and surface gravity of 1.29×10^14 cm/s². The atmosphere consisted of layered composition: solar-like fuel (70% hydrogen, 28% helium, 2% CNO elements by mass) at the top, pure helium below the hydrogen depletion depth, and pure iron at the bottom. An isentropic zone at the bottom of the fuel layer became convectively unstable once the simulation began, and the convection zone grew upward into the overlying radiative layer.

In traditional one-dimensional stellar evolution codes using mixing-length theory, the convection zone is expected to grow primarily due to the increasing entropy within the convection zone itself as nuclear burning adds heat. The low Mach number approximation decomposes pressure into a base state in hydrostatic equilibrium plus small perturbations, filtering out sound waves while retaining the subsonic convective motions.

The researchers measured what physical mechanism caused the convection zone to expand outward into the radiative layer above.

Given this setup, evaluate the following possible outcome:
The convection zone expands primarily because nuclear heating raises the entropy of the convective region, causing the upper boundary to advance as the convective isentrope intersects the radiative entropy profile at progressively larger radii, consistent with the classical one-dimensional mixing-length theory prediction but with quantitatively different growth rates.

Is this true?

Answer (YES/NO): NO